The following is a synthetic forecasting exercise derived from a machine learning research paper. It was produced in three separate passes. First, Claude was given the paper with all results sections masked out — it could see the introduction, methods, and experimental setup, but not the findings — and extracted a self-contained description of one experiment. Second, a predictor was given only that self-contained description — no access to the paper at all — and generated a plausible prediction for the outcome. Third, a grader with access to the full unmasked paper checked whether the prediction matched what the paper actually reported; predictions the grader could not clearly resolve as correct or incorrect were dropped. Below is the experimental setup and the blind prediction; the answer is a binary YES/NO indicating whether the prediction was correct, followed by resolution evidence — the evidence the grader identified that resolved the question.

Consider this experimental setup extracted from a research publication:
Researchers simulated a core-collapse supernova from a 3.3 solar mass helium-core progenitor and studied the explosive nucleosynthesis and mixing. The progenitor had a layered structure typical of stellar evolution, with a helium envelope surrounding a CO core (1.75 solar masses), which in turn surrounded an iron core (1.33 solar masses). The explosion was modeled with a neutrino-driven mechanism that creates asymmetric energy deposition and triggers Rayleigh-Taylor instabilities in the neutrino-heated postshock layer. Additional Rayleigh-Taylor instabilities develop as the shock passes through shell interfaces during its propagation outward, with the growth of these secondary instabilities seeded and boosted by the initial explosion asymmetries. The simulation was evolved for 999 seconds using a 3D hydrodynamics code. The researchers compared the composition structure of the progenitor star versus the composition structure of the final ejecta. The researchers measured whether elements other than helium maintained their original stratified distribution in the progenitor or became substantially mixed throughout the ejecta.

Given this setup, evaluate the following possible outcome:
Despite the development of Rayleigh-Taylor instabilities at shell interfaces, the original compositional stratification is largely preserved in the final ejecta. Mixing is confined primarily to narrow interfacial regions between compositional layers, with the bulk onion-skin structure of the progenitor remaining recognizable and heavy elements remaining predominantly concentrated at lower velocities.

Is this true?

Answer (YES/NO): NO